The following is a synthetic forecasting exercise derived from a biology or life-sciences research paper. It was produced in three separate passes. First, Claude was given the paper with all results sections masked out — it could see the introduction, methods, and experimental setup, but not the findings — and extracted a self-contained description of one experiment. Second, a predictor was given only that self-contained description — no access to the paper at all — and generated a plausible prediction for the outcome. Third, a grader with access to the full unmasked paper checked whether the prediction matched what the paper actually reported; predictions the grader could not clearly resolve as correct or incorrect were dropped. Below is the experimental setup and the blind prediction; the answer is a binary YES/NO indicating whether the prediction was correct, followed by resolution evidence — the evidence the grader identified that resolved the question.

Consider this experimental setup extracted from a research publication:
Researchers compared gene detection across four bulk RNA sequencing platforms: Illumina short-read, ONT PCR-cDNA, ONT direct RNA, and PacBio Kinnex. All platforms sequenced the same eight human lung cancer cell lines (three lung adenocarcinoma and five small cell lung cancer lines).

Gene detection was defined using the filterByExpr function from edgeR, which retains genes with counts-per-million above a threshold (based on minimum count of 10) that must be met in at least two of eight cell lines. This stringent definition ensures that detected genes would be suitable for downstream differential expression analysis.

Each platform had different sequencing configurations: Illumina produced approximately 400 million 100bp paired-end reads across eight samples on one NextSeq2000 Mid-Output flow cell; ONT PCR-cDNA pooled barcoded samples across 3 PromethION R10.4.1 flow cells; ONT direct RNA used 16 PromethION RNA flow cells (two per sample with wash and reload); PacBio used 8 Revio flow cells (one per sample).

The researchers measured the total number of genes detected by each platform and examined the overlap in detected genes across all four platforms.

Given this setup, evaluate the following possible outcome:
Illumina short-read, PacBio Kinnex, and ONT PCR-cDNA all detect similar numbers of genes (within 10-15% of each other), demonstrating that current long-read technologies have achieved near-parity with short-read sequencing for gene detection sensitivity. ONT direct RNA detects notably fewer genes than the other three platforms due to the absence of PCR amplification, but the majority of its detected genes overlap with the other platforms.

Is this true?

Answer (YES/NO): NO